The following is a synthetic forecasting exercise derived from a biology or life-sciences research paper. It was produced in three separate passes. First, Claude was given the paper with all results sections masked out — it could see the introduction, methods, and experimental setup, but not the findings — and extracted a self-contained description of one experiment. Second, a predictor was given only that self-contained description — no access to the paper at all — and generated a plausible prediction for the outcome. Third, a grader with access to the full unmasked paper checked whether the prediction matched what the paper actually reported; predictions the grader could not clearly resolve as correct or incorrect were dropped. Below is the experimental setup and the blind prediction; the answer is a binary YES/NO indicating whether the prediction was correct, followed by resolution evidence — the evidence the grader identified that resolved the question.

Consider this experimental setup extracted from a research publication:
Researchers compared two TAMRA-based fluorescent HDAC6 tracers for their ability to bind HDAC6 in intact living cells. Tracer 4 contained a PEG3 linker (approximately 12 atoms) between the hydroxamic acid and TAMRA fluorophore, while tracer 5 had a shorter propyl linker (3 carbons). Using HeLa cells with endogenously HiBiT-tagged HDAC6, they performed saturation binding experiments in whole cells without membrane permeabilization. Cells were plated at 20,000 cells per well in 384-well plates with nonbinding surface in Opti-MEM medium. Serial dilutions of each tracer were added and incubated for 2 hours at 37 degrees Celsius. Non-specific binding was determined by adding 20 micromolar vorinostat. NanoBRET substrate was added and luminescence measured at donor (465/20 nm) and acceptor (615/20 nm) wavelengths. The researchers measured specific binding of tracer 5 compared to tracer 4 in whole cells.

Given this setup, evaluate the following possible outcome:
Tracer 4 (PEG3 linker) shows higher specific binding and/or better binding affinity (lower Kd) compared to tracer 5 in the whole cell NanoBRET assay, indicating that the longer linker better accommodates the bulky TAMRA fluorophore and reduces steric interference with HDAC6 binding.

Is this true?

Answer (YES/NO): NO